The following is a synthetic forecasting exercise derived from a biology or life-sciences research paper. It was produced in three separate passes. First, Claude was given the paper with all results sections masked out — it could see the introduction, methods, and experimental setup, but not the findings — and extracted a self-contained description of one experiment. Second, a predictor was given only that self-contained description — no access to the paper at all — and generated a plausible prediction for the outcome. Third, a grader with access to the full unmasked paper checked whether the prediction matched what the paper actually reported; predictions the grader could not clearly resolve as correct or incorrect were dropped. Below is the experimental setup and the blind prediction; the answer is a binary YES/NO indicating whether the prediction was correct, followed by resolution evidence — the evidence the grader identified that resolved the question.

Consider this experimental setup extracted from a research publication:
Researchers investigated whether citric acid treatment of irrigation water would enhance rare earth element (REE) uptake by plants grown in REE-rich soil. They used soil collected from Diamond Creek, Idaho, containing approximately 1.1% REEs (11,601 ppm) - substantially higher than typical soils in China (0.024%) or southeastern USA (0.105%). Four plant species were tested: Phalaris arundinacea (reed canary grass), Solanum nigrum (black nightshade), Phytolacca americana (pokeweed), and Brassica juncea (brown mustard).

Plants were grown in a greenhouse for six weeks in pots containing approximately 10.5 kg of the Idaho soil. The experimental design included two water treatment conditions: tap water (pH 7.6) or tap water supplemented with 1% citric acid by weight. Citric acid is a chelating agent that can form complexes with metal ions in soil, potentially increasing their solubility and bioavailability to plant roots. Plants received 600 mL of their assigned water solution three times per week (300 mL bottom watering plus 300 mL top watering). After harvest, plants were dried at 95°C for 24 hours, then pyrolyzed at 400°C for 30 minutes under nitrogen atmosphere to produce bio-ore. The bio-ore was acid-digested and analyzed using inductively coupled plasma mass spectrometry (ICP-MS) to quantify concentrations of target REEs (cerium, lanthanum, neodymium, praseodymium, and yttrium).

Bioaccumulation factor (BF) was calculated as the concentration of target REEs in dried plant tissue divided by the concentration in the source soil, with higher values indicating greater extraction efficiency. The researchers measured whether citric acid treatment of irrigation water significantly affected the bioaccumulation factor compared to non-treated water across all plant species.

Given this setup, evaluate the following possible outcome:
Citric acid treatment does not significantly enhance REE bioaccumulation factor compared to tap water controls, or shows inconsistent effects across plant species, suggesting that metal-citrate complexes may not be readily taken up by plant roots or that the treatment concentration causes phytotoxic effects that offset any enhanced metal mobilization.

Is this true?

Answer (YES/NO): YES